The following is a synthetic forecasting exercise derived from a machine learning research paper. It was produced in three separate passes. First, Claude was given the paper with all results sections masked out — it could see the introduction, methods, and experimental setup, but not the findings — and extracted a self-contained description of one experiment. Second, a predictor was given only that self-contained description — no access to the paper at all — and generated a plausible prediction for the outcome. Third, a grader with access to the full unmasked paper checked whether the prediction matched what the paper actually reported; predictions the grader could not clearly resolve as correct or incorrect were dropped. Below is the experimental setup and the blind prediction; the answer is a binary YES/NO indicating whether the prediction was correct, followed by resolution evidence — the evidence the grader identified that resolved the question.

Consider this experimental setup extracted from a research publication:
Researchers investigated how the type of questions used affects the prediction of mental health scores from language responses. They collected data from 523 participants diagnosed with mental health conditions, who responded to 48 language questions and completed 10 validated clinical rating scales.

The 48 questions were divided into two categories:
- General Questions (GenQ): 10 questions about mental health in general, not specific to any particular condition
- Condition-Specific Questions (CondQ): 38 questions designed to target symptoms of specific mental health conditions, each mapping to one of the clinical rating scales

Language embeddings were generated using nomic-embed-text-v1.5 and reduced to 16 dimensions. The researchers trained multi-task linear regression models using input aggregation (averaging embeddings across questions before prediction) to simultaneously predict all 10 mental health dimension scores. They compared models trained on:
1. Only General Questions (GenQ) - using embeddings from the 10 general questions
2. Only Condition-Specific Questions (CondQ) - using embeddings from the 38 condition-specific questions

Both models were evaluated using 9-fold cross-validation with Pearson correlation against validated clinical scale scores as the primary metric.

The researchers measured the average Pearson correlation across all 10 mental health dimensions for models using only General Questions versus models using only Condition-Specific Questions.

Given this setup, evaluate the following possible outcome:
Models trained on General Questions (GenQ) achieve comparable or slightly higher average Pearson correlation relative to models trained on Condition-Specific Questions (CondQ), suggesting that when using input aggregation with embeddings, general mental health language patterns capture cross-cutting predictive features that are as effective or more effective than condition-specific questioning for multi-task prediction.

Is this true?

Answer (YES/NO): NO